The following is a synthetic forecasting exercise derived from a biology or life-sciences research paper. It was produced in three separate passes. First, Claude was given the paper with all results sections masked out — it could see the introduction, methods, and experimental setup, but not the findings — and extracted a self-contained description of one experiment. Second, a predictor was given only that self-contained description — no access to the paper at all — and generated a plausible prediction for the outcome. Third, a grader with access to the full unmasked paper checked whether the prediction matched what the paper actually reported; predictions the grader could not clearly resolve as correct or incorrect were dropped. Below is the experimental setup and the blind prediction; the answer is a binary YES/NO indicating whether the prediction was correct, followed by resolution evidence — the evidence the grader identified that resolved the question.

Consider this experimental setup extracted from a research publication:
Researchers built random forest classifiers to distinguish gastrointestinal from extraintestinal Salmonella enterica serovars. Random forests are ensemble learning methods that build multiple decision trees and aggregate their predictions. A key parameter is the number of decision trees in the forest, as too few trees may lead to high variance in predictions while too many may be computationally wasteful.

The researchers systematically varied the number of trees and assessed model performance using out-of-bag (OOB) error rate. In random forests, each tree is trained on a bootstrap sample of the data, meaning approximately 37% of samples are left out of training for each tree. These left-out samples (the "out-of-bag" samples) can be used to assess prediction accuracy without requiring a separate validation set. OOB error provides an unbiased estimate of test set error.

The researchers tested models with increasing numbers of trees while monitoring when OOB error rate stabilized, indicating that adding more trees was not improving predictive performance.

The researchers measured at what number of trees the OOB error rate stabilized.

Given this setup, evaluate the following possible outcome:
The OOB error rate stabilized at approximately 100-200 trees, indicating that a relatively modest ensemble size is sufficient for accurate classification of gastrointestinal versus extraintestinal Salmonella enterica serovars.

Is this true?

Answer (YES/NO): NO